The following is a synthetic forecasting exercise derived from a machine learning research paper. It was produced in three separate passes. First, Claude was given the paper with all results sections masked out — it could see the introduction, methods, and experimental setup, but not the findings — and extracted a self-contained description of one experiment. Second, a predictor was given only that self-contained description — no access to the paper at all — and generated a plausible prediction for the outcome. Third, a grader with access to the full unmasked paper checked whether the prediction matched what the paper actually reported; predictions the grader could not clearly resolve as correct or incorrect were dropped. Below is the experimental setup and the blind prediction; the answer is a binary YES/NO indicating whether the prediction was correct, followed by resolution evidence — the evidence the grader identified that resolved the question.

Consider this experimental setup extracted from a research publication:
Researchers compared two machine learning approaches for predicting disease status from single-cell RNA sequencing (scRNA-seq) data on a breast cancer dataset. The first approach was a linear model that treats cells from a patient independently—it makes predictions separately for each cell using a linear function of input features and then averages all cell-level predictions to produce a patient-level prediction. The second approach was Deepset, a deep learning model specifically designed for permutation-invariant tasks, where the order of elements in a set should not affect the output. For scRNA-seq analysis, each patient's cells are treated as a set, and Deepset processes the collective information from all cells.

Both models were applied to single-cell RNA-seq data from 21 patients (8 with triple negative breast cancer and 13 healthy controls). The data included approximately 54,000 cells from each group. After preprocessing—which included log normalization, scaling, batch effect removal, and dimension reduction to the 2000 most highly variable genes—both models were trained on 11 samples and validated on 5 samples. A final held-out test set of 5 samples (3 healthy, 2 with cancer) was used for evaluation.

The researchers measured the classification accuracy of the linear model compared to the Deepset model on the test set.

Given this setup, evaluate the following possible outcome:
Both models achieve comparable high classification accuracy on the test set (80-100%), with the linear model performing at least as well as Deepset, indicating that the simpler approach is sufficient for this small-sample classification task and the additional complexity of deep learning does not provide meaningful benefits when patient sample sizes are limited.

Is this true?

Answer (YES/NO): YES